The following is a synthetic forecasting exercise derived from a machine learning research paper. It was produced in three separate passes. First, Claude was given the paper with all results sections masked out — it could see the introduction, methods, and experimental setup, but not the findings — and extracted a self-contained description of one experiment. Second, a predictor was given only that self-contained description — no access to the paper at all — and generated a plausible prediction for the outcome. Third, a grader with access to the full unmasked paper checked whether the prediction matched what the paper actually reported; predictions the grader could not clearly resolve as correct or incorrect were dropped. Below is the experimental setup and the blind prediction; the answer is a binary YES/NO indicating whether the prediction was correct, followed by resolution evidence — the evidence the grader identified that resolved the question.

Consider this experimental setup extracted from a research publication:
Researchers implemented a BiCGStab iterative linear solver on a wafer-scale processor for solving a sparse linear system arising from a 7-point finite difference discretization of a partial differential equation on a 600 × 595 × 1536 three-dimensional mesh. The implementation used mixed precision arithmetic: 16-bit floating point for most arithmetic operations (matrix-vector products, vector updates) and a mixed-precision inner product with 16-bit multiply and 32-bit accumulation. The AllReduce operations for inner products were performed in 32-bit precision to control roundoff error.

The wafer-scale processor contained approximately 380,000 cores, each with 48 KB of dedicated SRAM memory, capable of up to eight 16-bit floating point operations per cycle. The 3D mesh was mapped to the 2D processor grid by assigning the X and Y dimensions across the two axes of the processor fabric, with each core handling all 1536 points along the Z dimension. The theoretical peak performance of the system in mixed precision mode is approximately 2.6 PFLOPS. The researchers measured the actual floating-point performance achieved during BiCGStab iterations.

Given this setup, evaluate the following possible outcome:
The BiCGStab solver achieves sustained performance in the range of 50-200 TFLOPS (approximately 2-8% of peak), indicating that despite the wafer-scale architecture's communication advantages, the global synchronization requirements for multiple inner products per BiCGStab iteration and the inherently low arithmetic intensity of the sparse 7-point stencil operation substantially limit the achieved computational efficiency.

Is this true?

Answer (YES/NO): NO